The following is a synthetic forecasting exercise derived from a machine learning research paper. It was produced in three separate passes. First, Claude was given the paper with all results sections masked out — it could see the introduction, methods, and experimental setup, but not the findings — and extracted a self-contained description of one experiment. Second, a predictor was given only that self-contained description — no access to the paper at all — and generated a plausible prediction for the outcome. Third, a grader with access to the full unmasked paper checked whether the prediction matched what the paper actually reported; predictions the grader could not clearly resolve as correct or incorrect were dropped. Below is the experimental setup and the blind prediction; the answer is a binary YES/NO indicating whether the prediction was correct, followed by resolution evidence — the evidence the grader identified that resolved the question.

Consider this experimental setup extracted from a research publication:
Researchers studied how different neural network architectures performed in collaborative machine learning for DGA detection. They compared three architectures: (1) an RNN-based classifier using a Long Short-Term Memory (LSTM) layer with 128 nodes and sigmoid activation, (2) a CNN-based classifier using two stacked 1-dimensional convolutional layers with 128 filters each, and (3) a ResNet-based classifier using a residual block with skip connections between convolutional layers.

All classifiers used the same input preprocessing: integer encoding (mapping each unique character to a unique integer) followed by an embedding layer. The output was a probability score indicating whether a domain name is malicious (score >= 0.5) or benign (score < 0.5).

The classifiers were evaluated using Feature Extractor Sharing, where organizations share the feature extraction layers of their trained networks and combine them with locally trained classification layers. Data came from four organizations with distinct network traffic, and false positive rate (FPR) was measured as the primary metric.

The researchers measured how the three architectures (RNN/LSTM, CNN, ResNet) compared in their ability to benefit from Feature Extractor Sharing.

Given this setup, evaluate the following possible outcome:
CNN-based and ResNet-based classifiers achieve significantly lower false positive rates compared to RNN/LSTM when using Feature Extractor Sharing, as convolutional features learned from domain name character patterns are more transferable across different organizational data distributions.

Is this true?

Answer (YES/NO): NO